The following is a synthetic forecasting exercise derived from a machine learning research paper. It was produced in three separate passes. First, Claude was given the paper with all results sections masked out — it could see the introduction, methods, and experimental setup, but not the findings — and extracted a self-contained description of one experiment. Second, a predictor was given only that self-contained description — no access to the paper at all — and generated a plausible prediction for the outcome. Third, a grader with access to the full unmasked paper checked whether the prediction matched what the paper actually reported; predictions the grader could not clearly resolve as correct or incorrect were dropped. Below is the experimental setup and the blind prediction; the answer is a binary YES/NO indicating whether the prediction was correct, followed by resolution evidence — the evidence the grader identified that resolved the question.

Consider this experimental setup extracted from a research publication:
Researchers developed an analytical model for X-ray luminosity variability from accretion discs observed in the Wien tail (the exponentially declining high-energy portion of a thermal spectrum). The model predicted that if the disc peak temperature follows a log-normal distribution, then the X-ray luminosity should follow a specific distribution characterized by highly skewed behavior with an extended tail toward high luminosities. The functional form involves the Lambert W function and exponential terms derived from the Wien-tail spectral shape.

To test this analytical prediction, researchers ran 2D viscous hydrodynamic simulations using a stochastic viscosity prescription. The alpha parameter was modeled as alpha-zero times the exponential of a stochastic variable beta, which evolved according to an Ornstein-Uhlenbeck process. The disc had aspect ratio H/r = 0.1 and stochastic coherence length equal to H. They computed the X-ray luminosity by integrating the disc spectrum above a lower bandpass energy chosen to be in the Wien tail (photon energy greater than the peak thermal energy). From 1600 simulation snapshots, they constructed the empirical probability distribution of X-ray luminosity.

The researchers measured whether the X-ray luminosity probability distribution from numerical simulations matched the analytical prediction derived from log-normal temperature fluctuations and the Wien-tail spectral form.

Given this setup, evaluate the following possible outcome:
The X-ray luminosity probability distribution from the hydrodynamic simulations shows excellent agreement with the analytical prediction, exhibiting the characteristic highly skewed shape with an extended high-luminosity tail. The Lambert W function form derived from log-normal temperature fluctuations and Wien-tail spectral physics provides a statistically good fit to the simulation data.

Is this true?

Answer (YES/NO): YES